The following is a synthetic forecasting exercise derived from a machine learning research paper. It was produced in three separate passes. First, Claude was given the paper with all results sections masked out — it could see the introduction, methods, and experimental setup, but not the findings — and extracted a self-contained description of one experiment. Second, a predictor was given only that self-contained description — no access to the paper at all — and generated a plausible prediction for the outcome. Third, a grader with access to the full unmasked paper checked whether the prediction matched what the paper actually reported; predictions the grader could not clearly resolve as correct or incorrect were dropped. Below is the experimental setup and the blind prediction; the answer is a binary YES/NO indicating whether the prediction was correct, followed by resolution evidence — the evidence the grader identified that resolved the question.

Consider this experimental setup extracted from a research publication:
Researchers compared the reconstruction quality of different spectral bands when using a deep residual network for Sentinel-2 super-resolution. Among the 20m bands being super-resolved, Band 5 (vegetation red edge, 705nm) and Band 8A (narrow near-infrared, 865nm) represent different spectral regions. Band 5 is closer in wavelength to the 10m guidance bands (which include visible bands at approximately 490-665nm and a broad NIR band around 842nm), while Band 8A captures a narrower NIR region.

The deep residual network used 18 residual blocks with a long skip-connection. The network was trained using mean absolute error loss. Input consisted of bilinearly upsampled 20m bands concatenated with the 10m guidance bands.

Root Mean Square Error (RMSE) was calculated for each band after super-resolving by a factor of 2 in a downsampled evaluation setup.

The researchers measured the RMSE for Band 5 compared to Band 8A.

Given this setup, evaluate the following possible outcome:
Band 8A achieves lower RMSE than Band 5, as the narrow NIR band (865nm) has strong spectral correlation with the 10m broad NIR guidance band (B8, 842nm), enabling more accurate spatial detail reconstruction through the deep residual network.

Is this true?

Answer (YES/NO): NO